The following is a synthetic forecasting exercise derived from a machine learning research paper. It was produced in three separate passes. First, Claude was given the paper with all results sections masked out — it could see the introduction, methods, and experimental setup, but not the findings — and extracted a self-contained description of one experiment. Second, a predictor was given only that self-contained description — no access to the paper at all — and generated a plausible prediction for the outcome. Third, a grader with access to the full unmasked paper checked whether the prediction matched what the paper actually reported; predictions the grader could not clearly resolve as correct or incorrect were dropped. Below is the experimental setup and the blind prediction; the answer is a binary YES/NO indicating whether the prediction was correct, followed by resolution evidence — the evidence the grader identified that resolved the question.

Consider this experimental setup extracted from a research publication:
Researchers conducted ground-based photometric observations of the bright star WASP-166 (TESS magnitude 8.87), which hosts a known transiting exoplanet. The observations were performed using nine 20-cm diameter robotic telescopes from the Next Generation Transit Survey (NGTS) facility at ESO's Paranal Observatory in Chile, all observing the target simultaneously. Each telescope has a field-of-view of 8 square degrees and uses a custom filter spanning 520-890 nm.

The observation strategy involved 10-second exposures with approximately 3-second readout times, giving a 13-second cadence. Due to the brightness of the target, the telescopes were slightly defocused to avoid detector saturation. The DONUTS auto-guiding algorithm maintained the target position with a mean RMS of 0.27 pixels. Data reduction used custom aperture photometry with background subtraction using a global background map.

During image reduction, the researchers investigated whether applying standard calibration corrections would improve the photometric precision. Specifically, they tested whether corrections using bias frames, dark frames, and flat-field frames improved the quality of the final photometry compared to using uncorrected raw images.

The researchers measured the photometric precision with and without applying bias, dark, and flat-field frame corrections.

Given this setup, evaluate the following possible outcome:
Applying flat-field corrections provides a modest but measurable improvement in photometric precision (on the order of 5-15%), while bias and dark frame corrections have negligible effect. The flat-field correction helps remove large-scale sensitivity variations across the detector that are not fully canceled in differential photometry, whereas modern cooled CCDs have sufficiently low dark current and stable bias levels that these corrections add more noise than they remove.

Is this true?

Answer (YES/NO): NO